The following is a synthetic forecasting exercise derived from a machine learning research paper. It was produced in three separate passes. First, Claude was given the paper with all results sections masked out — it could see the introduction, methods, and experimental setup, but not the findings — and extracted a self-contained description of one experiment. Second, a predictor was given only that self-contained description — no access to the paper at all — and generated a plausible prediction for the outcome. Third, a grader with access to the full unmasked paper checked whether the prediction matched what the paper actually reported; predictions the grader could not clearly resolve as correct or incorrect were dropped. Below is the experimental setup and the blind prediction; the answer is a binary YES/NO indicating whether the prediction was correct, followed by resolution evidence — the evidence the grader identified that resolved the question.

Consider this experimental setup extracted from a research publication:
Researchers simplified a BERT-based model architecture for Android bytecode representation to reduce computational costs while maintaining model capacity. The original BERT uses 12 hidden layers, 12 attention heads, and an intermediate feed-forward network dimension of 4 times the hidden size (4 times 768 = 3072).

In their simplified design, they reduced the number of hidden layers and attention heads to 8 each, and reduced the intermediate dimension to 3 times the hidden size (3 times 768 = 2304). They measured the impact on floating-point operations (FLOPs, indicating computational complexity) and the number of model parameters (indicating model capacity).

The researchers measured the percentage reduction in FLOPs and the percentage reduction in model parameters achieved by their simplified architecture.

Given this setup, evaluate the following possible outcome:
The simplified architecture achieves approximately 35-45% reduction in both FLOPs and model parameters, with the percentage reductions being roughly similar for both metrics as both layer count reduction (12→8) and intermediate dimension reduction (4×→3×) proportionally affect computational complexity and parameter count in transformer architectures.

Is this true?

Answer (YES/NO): NO